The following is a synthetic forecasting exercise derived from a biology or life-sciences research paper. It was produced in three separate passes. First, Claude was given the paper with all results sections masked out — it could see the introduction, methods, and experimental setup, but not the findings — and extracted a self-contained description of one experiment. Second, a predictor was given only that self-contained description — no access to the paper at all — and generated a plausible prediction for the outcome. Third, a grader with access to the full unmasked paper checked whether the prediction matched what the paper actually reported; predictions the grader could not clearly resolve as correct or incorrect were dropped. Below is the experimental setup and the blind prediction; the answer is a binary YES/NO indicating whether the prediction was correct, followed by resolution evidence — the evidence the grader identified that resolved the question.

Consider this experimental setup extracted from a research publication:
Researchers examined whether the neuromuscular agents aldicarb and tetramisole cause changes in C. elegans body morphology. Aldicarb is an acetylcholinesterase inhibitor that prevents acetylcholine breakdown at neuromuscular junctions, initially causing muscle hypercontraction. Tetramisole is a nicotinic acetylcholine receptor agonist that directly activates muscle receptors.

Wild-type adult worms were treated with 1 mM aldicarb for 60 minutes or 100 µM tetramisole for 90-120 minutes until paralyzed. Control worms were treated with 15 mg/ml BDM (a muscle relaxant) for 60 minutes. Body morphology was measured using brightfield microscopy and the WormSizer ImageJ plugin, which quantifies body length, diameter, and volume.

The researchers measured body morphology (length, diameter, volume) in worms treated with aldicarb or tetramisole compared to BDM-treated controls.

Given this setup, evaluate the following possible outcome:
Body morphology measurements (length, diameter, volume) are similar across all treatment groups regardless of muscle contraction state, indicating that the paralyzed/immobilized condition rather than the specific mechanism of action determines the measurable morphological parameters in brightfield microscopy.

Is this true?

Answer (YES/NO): NO